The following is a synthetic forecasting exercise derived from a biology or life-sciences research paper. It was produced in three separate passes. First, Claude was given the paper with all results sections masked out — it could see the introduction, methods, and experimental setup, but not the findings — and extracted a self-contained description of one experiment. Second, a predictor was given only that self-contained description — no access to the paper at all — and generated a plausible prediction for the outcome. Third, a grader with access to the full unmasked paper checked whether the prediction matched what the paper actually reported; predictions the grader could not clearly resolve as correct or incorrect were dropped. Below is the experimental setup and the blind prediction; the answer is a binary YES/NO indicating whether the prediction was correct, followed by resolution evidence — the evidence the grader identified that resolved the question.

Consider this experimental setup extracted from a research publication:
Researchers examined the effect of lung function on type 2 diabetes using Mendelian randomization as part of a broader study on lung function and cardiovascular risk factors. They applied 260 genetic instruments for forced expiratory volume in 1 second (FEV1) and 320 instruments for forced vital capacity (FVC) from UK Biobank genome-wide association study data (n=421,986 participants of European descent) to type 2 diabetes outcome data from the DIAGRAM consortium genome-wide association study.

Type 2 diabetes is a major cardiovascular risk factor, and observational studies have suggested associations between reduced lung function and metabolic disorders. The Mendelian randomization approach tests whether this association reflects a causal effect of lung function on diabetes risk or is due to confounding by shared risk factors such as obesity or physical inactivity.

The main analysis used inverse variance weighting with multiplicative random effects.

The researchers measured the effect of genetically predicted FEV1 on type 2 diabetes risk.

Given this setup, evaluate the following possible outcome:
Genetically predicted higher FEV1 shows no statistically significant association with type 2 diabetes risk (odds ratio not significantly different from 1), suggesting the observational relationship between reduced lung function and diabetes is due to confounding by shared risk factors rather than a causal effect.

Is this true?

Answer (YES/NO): NO